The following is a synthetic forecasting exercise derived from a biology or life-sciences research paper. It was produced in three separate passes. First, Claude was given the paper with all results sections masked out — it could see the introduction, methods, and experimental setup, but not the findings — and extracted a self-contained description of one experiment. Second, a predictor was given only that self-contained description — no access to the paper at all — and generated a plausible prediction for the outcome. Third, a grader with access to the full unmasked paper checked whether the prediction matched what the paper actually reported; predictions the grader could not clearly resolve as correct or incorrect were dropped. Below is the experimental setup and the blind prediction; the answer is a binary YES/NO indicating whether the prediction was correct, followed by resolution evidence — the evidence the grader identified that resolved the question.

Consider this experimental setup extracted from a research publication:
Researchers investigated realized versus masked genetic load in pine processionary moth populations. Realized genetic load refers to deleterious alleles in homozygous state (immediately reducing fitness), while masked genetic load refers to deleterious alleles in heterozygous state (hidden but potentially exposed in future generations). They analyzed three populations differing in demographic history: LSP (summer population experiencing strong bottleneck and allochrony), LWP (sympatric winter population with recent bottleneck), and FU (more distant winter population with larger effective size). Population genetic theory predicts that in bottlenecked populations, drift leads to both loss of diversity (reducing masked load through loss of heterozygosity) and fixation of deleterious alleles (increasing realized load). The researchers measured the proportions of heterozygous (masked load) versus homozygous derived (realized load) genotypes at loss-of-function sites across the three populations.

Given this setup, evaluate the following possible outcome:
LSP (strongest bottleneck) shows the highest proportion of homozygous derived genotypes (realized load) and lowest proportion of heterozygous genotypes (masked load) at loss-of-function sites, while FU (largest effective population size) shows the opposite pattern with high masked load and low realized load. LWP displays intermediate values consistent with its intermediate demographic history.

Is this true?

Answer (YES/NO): YES